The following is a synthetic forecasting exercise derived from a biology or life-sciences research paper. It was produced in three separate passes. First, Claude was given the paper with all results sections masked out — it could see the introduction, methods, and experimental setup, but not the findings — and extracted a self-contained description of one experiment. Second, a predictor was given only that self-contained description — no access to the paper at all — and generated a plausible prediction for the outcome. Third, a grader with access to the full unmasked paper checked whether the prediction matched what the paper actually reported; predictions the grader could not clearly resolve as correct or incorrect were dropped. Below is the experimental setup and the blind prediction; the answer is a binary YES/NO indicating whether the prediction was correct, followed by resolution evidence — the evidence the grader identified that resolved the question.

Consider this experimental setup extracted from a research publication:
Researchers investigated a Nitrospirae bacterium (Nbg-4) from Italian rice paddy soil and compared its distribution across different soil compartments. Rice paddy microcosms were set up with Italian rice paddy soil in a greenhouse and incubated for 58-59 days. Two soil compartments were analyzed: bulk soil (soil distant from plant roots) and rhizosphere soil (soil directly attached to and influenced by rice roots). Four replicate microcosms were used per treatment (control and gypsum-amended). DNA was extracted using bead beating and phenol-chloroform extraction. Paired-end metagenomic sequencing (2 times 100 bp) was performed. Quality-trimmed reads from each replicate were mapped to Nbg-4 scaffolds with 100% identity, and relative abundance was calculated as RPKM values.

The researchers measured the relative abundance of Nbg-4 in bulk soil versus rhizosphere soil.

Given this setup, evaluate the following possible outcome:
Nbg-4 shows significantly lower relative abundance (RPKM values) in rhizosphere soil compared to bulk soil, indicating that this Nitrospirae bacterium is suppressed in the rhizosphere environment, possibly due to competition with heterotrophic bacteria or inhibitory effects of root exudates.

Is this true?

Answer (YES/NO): YES